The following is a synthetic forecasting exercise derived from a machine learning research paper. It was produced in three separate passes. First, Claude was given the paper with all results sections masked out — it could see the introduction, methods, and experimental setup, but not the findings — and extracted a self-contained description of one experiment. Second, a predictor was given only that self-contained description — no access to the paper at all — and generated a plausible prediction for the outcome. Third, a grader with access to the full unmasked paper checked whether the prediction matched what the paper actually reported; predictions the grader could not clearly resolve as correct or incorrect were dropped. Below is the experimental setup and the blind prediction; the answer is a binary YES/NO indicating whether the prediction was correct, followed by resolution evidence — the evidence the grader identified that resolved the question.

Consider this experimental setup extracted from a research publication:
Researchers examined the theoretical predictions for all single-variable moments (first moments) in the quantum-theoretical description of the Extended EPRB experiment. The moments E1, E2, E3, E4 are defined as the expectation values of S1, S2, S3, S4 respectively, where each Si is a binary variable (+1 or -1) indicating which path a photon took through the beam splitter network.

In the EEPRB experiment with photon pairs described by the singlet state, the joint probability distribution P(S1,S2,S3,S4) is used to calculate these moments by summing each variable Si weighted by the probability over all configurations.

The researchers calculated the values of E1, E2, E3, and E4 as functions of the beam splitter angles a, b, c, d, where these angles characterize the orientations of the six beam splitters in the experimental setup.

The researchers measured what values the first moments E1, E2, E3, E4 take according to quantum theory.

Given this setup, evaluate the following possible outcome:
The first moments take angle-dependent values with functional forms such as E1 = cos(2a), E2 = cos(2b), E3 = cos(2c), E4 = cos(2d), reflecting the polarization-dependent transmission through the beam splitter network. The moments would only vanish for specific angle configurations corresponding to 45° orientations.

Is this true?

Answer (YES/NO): NO